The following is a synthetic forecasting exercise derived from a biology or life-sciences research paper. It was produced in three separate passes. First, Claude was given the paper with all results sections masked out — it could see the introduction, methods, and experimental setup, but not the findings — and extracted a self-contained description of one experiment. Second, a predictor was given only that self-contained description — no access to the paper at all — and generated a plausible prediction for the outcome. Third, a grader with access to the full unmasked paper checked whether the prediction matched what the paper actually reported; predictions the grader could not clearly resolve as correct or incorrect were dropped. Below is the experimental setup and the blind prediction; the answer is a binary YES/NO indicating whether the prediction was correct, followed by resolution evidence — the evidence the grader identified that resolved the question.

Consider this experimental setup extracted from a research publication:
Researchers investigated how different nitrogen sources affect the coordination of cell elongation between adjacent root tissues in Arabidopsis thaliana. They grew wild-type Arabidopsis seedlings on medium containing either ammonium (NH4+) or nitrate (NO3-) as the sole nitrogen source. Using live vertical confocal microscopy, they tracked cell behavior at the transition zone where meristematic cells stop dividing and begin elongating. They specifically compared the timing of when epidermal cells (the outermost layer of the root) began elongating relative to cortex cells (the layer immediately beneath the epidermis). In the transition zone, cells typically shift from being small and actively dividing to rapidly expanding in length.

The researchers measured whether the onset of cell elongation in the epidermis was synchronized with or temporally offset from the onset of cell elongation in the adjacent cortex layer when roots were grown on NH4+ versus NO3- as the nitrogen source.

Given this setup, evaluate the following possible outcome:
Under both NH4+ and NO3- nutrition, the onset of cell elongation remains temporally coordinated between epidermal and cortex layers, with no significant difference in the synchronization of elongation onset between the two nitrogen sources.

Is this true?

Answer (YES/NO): NO